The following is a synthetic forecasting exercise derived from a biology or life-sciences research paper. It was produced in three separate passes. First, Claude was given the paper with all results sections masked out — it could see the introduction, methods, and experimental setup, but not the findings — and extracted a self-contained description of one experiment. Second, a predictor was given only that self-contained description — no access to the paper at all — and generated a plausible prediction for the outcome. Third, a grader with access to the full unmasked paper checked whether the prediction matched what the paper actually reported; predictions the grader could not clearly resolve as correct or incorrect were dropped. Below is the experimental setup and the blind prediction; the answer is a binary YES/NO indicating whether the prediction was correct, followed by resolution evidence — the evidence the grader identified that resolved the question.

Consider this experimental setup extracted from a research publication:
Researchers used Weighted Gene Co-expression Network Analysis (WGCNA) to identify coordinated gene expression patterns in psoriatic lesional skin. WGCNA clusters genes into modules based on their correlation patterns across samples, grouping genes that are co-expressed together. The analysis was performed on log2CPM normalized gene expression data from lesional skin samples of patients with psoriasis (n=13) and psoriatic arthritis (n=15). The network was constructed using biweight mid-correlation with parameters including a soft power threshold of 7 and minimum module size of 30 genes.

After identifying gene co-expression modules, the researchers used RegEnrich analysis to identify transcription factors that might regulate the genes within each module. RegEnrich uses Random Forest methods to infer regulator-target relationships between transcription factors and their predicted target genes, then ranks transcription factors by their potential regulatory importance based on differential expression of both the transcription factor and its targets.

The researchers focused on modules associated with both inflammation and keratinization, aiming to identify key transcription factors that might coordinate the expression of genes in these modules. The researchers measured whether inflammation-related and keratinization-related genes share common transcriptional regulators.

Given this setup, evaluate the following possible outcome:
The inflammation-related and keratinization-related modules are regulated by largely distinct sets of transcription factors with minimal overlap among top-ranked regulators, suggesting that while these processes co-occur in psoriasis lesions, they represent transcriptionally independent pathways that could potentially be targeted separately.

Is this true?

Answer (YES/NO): NO